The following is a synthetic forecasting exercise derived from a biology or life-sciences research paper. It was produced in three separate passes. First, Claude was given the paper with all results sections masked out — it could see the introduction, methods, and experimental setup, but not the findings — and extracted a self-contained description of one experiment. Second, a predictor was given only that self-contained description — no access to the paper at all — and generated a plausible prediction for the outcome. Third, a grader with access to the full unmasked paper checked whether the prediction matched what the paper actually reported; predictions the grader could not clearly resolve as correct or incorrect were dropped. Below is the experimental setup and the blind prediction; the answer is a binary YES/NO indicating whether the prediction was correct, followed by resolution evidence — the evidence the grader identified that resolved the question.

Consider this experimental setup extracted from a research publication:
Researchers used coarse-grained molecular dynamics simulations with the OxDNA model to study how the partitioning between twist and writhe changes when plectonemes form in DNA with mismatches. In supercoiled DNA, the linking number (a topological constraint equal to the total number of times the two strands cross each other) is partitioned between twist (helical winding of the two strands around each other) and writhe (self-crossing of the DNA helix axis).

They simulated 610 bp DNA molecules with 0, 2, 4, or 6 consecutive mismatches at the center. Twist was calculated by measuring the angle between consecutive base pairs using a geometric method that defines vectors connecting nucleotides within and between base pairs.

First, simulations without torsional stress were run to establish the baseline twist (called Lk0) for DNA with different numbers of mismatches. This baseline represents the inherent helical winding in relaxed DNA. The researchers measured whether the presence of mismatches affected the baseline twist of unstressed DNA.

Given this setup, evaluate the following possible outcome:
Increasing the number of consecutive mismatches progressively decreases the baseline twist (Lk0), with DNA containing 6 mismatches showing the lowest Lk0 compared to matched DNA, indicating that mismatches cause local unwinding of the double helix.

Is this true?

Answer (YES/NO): NO